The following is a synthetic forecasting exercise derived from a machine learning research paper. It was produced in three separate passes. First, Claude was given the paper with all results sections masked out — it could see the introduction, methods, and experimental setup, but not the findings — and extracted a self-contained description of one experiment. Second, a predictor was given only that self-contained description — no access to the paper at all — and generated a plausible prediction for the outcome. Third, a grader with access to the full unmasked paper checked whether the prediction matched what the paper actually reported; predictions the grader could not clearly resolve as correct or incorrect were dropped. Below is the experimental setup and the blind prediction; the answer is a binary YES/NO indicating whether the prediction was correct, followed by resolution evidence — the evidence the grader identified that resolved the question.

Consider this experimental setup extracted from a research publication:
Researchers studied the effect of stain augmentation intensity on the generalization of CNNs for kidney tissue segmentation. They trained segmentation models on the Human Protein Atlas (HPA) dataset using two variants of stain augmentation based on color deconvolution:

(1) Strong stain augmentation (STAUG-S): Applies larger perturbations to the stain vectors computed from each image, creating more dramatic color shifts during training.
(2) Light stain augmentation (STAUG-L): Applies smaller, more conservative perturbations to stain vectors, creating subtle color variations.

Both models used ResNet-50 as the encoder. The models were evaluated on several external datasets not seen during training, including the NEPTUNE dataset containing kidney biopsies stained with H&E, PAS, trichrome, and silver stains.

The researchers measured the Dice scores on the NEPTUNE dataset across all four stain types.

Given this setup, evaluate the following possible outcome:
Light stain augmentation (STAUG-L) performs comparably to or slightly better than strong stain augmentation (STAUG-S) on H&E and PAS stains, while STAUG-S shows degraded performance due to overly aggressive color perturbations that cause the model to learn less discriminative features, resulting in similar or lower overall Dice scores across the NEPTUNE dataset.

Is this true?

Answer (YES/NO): NO